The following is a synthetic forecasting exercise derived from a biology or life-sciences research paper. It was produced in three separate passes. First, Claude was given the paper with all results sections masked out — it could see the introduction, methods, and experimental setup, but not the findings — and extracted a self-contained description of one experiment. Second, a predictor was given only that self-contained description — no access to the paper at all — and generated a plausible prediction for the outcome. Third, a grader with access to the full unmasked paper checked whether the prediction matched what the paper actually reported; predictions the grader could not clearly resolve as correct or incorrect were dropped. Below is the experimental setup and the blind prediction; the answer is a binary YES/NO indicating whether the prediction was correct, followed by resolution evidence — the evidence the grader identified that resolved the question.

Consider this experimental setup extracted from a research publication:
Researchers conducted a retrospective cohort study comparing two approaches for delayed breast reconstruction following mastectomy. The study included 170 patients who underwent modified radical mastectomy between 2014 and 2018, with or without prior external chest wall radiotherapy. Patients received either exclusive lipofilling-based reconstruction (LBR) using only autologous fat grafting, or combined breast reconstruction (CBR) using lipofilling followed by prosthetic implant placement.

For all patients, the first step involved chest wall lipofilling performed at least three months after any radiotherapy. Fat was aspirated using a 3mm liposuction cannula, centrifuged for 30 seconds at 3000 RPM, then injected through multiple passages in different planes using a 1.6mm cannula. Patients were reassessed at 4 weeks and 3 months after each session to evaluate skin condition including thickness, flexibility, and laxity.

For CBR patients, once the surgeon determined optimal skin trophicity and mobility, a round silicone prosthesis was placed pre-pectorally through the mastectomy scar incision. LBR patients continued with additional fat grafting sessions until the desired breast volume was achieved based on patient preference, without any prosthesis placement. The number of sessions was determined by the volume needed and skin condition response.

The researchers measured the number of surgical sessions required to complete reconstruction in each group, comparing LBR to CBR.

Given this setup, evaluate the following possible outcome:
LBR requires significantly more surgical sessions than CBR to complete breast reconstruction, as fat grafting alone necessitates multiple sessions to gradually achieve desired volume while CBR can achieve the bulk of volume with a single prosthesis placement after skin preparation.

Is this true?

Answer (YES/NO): YES